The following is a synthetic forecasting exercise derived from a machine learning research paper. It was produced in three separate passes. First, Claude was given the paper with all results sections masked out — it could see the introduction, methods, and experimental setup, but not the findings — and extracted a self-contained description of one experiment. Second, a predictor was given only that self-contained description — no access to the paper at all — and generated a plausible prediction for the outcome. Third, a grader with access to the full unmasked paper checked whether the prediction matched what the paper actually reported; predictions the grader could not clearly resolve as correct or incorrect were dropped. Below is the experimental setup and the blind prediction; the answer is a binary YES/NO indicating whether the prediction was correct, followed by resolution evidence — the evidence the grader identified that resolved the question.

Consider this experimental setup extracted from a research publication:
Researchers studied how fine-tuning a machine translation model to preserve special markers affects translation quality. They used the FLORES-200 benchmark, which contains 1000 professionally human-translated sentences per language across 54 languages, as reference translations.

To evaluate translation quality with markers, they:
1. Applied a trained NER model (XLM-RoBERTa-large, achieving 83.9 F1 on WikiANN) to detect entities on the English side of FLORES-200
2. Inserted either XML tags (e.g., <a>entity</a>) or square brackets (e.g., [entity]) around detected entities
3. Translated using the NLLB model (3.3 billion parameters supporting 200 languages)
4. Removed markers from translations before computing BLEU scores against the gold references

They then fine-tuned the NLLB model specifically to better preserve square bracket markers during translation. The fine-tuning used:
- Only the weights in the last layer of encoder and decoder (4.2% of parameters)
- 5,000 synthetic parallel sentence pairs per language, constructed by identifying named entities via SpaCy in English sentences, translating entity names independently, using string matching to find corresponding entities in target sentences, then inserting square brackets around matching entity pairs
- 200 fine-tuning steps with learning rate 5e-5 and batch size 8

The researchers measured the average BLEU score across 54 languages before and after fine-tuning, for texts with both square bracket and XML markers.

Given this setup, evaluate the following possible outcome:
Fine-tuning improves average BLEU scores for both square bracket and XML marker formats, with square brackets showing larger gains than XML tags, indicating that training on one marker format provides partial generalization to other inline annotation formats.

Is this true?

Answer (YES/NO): NO